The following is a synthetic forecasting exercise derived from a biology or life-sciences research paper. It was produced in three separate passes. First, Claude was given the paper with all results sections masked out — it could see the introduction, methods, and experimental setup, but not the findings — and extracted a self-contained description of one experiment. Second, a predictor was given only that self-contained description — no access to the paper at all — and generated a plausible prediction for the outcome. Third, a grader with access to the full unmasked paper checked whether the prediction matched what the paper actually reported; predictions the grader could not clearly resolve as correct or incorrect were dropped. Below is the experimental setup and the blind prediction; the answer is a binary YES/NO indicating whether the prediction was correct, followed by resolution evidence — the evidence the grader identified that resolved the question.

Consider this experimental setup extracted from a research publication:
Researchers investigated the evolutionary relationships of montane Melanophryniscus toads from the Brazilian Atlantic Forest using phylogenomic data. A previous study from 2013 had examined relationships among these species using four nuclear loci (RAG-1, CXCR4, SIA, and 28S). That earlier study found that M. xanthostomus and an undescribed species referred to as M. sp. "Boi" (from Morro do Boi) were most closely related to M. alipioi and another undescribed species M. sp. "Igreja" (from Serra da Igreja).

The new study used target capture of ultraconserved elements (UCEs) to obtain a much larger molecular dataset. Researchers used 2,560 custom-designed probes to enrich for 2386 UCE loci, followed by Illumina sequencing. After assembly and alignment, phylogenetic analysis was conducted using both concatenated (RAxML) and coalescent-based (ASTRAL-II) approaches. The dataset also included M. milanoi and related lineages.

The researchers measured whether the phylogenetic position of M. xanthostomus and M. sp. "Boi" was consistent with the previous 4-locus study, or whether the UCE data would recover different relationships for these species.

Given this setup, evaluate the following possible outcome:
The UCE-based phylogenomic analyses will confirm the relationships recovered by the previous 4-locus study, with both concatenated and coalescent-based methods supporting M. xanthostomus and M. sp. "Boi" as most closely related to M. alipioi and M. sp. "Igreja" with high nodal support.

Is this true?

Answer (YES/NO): NO